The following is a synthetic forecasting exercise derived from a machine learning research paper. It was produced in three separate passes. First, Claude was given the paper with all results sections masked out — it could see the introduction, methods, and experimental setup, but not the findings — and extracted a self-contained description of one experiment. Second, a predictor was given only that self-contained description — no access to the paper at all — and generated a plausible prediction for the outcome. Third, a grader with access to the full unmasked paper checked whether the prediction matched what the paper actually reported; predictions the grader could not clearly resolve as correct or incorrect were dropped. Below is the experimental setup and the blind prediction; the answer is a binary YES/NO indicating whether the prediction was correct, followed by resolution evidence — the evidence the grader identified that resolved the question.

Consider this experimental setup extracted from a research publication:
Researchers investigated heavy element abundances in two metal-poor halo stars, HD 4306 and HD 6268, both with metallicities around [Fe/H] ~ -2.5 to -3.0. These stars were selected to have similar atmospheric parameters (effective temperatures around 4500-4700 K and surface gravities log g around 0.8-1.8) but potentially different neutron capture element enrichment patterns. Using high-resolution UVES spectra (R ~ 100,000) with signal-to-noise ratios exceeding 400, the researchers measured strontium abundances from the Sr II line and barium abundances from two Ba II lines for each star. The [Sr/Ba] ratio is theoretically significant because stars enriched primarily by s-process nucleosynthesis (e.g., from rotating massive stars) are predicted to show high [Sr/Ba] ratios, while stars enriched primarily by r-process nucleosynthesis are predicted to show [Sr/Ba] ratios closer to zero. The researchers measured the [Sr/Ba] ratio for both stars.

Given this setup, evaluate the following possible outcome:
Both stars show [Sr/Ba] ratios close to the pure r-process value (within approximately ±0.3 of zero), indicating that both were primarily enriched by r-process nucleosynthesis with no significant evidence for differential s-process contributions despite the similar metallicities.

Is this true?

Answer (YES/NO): NO